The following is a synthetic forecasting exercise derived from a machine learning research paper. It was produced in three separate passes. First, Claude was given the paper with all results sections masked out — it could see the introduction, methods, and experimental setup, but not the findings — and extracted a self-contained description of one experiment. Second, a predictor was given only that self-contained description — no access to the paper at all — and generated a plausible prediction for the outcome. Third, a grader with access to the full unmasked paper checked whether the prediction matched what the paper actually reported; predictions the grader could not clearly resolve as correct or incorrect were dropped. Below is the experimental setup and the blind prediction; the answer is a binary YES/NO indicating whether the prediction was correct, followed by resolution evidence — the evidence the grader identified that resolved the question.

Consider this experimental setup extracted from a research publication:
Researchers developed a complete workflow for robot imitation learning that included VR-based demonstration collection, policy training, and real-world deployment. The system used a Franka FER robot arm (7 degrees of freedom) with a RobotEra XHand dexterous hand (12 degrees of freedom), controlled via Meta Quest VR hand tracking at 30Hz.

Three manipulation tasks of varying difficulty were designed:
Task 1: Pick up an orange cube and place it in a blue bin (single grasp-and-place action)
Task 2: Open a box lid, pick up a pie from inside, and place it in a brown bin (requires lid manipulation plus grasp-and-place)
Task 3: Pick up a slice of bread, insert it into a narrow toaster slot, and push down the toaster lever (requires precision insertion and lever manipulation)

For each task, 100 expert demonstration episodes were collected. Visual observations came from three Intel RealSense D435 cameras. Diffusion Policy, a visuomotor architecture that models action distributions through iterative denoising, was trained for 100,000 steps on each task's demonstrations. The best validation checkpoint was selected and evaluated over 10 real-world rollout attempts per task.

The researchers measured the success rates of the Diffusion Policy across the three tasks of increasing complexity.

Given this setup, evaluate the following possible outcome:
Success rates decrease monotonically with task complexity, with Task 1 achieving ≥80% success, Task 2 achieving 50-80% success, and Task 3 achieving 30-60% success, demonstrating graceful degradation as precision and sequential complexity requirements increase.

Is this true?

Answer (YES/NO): NO